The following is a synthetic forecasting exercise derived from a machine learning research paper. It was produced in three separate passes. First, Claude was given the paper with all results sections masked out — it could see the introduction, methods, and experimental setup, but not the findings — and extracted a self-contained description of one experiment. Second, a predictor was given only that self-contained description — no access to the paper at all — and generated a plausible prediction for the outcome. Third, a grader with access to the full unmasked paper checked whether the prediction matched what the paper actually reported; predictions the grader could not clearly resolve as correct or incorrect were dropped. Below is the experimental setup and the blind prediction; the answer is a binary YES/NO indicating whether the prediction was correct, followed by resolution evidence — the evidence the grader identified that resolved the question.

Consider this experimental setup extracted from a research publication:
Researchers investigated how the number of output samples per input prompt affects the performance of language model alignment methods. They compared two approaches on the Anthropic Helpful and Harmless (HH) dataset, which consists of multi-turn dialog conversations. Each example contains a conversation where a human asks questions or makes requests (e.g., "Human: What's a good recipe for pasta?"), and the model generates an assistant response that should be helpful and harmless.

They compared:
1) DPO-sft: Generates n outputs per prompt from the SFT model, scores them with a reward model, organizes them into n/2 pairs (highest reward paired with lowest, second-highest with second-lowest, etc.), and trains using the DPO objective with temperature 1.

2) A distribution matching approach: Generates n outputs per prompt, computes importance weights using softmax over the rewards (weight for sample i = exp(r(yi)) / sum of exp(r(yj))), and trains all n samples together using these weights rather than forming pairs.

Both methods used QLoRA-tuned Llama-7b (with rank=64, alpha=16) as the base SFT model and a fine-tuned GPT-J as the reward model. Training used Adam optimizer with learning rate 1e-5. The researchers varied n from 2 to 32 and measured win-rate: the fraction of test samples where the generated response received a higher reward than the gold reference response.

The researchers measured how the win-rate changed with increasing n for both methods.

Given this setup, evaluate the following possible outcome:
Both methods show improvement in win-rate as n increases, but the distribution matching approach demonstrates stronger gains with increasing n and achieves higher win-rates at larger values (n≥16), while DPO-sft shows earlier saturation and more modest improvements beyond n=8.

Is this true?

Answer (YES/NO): NO